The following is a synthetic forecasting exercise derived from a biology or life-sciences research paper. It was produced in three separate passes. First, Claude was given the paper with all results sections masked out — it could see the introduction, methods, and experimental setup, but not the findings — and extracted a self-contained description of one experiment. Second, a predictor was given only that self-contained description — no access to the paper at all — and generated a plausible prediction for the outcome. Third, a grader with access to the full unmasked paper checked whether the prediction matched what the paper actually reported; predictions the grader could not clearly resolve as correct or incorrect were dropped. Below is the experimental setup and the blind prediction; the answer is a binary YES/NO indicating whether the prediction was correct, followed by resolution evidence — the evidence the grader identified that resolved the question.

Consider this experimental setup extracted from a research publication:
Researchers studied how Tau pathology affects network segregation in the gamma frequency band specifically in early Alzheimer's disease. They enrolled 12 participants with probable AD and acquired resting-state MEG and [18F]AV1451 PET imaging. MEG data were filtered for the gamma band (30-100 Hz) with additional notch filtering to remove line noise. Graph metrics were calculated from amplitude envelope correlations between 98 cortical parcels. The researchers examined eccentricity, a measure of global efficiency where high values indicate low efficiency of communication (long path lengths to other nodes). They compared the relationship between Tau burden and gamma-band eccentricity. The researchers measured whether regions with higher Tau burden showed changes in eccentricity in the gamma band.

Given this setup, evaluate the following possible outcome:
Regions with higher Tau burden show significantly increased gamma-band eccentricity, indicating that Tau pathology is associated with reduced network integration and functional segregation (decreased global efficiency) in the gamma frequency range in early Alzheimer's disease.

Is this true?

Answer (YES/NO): YES